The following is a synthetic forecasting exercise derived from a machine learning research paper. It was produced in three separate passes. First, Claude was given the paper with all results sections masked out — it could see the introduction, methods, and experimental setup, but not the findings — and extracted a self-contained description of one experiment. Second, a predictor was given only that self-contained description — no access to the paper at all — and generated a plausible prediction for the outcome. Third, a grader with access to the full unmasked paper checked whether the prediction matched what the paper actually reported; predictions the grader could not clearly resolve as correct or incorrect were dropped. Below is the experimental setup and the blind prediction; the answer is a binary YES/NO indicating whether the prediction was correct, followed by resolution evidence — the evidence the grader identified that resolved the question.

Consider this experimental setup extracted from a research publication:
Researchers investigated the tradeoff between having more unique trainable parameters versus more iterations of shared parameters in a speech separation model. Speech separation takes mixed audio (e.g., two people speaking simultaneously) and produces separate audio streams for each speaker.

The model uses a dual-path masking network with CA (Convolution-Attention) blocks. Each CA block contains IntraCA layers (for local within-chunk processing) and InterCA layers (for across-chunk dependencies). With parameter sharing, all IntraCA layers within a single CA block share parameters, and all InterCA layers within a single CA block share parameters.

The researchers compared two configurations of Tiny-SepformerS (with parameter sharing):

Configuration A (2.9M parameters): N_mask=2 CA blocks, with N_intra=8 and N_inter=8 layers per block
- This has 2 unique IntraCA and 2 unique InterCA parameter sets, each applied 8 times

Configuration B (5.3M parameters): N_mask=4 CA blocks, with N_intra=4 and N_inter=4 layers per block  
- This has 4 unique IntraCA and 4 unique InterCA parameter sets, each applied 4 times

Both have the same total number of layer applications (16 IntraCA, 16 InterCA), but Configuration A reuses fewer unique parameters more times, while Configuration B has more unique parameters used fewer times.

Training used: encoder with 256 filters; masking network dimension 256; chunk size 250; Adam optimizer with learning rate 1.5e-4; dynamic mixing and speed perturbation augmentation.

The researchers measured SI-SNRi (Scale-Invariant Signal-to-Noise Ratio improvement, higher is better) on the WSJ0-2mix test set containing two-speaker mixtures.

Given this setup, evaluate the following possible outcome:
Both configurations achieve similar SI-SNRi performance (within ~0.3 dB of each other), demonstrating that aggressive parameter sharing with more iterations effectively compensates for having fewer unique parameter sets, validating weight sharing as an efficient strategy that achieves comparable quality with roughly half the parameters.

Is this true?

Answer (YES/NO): NO